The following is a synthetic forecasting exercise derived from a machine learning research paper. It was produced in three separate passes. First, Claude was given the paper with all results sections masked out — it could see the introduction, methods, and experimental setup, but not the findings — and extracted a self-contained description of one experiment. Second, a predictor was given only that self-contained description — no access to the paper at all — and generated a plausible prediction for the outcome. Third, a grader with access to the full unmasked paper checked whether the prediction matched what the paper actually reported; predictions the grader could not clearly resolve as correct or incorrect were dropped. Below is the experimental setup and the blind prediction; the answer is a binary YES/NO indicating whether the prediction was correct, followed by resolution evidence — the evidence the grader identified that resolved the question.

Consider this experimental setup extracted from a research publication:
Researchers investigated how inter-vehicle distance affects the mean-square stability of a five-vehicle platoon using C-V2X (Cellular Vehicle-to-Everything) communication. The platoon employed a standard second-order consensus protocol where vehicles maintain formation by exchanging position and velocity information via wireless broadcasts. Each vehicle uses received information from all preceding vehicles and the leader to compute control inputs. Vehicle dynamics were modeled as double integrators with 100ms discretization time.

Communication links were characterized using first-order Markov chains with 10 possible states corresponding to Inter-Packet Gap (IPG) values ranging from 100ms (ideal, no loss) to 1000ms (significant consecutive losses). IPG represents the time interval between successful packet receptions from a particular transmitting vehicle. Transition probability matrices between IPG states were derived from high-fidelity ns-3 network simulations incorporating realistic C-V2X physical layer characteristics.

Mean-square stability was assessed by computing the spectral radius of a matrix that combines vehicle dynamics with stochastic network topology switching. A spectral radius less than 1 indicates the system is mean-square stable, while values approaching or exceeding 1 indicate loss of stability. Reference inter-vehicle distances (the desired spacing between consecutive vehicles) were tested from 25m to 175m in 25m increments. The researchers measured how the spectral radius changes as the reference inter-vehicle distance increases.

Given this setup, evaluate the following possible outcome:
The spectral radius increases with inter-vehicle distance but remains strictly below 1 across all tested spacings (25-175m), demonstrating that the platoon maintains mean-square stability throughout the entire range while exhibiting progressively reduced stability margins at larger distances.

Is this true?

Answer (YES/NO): YES